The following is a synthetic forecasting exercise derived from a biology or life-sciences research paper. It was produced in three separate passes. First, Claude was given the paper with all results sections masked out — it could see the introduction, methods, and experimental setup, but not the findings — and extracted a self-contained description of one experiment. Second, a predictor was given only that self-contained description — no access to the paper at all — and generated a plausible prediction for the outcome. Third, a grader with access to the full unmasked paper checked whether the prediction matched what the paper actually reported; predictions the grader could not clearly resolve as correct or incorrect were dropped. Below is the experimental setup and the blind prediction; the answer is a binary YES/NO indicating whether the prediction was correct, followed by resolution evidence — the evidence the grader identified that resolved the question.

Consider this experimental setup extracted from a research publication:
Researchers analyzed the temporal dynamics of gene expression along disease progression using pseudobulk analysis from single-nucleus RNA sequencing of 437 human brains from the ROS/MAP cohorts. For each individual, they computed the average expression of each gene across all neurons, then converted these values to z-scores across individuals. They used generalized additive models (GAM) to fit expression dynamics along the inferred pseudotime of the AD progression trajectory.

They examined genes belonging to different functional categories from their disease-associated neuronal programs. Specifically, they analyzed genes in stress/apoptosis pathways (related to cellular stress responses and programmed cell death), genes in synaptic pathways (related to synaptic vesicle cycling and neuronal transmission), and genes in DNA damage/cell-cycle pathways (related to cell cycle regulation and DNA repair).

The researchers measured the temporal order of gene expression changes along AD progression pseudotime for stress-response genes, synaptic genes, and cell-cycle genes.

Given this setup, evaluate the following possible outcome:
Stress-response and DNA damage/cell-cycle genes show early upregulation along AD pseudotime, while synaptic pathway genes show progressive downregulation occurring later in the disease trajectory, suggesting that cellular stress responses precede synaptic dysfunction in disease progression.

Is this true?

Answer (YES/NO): NO